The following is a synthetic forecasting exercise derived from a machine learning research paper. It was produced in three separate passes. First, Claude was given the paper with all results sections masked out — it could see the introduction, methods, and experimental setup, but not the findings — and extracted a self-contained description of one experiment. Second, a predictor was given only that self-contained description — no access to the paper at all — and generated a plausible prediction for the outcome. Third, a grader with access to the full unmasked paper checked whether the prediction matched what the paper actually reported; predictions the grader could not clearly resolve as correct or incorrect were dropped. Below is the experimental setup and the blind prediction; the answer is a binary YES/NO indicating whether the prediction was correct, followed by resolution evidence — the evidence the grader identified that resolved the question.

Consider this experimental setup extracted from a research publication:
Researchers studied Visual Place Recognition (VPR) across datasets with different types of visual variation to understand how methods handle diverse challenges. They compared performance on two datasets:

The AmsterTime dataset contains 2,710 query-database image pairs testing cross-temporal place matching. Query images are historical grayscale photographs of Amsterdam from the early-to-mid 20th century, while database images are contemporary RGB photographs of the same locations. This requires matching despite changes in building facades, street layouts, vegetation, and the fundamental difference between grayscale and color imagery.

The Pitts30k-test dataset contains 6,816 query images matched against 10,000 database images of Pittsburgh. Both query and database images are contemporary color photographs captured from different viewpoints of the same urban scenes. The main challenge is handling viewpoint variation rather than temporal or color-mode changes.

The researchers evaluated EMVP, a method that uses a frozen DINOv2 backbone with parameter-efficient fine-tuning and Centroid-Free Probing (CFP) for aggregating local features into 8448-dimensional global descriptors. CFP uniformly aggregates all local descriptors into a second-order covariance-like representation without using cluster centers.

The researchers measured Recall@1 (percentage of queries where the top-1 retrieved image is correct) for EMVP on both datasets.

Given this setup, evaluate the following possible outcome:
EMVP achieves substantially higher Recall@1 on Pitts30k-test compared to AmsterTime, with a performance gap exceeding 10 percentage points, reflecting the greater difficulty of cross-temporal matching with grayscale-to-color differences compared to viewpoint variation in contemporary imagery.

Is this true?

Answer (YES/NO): YES